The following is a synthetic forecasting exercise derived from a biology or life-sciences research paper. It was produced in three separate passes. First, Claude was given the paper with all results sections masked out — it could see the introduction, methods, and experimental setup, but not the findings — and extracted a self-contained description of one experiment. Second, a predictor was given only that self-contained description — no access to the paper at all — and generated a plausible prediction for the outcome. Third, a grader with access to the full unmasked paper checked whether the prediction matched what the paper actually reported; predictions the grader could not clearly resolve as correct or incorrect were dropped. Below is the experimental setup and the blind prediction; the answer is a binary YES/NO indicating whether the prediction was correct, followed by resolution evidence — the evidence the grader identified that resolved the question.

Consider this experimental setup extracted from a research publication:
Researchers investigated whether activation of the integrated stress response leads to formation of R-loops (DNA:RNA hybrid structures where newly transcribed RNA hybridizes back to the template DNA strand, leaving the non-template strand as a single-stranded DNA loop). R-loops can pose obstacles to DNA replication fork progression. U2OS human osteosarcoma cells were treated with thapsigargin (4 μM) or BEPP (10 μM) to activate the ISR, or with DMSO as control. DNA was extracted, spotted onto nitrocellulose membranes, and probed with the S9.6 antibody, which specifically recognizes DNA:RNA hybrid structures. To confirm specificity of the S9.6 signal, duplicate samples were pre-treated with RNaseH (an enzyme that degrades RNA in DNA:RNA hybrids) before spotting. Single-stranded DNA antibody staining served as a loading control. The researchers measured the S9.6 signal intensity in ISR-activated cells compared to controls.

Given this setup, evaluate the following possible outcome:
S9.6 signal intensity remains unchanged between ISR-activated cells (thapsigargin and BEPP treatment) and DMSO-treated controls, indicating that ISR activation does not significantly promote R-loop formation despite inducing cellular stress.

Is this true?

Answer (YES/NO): NO